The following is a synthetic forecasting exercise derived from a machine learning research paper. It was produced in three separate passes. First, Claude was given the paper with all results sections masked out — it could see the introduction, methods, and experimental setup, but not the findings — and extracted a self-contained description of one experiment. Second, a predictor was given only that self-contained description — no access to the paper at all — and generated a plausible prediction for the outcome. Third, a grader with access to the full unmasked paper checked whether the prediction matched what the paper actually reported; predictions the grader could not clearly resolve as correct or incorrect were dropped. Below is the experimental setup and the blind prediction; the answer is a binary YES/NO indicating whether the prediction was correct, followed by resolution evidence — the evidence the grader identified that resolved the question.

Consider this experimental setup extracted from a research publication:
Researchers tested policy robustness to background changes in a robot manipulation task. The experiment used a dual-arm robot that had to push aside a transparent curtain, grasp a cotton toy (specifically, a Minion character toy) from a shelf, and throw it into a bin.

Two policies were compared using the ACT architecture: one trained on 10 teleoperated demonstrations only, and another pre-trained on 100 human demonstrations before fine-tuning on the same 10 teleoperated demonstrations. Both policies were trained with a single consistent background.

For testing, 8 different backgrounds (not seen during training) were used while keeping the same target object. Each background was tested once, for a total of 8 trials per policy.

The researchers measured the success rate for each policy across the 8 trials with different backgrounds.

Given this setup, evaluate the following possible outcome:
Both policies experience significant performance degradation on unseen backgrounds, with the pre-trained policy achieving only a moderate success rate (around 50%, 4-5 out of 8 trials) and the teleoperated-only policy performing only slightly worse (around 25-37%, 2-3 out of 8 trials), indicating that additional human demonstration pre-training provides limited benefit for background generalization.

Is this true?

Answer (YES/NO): NO